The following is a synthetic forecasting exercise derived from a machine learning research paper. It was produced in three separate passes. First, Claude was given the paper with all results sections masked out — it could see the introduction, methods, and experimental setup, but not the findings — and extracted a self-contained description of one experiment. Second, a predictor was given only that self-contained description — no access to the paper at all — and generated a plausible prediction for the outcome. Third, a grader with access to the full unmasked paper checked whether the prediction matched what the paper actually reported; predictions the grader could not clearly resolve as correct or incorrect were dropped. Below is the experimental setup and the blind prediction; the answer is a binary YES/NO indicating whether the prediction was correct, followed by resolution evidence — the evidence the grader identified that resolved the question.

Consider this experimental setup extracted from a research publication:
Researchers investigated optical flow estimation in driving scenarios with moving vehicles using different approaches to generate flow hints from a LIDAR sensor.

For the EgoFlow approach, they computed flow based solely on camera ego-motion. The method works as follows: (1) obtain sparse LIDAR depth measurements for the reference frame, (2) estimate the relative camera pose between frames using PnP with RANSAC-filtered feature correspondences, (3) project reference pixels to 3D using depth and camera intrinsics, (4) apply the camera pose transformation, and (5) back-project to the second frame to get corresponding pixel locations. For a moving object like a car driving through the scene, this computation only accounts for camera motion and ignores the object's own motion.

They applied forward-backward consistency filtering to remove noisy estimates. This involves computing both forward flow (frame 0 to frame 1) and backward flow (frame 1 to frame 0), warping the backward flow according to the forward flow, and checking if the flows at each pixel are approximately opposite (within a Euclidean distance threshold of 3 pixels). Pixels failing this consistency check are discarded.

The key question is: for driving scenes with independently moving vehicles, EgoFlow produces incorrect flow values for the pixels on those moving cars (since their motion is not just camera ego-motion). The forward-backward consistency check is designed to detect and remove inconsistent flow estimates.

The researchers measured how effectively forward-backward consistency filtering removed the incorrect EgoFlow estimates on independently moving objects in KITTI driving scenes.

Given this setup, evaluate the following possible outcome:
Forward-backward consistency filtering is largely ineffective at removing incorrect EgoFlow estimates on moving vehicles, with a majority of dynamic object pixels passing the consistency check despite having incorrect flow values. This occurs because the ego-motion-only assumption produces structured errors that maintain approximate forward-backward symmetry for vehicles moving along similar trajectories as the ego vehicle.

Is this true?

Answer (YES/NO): YES